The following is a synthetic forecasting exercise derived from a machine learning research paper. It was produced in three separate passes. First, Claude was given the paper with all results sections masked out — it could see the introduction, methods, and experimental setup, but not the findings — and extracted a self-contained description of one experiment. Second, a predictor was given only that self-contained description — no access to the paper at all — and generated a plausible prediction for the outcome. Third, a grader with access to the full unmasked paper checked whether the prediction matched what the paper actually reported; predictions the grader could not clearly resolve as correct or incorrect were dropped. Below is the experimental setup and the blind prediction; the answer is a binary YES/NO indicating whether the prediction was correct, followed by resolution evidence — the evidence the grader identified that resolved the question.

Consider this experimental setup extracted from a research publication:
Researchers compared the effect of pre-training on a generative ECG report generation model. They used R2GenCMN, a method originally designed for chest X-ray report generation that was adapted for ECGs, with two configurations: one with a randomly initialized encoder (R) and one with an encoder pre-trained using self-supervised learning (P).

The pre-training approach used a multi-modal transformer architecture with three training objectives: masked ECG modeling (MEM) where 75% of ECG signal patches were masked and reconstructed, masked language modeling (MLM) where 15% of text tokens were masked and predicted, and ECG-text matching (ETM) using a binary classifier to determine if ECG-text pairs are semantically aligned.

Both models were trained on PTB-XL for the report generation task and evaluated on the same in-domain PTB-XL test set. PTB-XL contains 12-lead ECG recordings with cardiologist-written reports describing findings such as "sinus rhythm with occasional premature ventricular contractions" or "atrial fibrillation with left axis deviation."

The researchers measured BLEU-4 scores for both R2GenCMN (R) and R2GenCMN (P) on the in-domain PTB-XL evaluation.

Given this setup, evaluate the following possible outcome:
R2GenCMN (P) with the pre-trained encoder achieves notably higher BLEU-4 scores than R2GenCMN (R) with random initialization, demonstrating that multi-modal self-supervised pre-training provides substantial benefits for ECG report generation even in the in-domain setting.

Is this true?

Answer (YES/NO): YES